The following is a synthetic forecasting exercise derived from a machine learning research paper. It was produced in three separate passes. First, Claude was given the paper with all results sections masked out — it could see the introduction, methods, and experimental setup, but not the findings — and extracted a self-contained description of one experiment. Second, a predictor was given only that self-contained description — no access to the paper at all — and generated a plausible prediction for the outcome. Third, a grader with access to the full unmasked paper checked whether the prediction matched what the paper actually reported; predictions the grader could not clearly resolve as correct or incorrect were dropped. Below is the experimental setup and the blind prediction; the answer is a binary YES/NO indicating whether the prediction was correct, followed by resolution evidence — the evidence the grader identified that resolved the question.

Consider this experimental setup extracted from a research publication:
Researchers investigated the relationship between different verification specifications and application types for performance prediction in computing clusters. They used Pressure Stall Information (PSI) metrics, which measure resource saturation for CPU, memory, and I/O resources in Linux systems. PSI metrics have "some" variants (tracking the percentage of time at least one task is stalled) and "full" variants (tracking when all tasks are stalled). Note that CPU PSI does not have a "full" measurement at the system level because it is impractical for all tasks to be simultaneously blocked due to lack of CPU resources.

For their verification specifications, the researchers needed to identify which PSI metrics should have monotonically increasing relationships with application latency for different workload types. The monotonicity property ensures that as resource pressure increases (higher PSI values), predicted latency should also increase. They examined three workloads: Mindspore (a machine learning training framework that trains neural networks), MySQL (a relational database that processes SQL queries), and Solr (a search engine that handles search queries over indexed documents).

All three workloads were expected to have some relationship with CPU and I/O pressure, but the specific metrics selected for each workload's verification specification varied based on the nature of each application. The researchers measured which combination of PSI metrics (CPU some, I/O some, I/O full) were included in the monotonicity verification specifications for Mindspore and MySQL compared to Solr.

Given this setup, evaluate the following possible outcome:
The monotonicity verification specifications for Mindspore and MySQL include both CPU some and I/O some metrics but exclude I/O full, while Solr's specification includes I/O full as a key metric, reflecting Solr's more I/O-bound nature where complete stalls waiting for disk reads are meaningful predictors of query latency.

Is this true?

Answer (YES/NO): NO